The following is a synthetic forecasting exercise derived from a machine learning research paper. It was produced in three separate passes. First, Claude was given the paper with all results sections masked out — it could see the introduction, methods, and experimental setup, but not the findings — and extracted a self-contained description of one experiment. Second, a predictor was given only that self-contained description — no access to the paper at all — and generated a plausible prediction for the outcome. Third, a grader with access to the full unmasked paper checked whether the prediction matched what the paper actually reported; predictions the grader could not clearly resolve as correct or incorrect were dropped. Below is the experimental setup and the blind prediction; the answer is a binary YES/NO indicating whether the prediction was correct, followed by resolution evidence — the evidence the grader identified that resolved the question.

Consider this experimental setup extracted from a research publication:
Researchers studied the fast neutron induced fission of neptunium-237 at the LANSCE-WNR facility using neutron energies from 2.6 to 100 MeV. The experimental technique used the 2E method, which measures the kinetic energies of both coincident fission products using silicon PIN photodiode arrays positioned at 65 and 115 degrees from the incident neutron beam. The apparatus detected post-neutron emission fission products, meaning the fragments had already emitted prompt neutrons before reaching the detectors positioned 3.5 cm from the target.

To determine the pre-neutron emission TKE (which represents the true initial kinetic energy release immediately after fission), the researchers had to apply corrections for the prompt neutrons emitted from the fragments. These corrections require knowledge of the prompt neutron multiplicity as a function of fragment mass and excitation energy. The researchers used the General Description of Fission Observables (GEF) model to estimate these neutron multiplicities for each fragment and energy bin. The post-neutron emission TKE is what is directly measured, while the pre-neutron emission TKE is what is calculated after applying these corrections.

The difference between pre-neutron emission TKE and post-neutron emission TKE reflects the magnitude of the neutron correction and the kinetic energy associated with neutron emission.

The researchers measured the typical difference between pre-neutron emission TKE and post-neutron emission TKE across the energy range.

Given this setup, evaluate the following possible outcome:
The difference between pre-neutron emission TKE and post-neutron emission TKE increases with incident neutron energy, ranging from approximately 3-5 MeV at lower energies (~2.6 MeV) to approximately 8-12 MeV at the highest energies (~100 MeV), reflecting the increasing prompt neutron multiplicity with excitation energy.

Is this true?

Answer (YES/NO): NO